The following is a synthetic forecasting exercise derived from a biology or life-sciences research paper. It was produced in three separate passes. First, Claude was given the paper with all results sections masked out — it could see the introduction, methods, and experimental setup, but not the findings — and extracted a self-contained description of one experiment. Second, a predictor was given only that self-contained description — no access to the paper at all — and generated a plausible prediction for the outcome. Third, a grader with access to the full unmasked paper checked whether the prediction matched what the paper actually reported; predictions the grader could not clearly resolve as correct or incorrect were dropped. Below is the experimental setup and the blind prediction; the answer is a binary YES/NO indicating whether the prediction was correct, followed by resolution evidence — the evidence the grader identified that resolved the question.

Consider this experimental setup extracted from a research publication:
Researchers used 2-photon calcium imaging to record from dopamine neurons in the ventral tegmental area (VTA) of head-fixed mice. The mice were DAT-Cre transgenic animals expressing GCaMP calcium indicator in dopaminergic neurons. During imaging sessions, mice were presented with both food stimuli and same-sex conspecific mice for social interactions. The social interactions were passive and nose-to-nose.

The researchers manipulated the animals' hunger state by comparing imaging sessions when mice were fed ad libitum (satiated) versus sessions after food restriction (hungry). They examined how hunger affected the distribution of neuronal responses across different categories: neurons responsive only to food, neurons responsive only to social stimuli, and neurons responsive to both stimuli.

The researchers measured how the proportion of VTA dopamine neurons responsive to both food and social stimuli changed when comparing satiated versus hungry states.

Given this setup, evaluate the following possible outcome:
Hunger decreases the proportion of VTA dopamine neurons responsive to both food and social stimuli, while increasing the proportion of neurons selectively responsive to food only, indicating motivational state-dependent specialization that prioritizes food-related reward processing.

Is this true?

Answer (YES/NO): NO